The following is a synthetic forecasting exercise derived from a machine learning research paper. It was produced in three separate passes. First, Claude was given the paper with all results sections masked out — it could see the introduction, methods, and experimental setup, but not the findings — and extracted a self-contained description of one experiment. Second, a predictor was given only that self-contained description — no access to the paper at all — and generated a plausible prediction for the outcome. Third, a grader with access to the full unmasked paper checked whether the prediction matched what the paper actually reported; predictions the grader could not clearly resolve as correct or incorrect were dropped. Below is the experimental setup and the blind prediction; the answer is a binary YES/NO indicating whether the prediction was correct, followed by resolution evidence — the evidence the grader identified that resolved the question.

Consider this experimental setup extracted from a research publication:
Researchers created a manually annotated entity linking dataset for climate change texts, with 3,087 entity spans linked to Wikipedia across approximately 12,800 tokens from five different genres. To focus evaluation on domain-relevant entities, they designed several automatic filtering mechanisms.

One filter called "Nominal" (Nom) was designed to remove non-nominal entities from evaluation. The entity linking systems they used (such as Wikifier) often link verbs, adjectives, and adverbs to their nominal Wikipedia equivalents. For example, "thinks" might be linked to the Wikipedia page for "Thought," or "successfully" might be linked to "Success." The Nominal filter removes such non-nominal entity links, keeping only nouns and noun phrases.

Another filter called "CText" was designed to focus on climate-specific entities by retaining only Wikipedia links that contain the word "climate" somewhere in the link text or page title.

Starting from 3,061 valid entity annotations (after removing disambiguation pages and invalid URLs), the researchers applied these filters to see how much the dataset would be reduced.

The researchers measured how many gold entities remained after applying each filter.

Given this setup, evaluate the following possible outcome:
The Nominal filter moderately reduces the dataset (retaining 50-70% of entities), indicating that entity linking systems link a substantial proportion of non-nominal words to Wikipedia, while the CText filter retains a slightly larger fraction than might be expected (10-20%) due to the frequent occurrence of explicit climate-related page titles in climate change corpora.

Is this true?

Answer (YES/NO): NO